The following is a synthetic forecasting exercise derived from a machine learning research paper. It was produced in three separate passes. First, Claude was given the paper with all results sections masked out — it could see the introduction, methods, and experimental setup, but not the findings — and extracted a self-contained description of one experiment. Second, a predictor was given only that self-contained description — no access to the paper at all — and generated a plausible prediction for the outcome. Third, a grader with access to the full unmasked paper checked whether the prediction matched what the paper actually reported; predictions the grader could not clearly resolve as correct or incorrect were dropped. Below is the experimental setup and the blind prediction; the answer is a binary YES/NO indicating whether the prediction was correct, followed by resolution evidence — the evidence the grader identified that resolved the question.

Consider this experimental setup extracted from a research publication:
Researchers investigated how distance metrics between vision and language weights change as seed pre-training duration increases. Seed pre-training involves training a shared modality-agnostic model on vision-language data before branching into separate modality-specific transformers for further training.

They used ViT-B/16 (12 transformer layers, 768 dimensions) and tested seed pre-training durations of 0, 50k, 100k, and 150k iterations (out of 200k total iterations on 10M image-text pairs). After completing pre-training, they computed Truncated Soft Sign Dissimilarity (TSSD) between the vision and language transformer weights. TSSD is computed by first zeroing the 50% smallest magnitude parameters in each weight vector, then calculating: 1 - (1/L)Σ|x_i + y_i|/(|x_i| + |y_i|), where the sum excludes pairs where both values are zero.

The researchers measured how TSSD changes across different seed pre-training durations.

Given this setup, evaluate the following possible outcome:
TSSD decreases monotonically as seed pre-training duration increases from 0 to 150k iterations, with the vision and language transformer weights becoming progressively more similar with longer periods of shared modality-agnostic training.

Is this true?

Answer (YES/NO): YES